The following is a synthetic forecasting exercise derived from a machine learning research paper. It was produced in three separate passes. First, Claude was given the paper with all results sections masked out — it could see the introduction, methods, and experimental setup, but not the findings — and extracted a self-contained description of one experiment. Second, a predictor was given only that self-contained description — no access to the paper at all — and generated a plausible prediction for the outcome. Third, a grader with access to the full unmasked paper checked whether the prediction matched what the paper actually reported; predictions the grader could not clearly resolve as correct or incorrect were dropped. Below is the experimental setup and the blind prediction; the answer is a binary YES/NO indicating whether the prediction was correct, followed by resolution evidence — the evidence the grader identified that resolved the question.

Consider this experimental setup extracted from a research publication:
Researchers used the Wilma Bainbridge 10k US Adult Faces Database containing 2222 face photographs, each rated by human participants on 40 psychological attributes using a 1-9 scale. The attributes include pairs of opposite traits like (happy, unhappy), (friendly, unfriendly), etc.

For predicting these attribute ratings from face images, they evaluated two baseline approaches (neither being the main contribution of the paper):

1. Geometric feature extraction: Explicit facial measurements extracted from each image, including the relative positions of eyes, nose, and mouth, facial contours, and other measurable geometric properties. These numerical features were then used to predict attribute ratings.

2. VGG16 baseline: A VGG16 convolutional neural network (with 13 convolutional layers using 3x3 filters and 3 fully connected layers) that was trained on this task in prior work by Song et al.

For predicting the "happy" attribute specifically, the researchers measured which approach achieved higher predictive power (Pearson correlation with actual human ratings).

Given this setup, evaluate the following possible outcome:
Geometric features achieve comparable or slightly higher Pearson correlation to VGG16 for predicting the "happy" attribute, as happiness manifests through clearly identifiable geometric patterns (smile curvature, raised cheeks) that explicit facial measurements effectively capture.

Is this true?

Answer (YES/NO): YES